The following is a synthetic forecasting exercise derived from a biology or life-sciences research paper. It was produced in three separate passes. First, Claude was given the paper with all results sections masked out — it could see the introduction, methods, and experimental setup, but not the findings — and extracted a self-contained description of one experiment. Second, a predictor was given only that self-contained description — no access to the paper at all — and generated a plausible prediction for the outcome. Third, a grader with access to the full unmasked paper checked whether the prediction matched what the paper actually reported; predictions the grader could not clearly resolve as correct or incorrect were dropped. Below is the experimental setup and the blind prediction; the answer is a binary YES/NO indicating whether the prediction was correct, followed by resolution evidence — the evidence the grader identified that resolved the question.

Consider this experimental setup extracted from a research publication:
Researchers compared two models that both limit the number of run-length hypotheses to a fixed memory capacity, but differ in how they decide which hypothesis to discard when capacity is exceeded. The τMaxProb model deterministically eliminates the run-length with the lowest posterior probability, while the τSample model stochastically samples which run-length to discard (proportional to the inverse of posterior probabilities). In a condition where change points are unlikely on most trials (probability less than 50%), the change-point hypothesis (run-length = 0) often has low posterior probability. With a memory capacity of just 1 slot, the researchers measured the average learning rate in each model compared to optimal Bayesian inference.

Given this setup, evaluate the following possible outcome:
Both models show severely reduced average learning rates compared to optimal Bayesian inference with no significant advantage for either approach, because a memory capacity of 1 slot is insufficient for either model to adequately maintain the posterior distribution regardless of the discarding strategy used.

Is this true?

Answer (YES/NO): NO